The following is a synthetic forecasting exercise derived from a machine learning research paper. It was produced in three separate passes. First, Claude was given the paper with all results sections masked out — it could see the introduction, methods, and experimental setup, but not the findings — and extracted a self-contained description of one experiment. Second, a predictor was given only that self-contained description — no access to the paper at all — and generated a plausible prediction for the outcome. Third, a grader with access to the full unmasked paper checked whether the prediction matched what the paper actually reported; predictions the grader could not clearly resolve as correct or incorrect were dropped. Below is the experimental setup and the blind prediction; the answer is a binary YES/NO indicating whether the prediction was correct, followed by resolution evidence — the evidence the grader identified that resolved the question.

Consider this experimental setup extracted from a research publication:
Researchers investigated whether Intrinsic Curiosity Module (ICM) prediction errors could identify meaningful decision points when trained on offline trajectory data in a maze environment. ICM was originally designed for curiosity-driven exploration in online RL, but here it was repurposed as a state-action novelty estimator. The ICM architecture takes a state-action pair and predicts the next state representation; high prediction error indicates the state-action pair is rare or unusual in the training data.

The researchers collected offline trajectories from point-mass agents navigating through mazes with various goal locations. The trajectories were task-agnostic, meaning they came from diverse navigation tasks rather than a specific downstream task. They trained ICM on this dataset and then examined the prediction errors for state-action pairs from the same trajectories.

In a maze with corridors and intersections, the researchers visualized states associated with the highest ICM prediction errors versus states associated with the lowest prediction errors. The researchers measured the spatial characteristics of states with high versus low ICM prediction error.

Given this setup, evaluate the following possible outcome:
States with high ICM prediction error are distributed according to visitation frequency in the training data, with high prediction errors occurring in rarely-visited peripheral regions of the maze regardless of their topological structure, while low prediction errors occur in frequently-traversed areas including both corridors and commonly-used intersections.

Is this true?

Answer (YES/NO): NO